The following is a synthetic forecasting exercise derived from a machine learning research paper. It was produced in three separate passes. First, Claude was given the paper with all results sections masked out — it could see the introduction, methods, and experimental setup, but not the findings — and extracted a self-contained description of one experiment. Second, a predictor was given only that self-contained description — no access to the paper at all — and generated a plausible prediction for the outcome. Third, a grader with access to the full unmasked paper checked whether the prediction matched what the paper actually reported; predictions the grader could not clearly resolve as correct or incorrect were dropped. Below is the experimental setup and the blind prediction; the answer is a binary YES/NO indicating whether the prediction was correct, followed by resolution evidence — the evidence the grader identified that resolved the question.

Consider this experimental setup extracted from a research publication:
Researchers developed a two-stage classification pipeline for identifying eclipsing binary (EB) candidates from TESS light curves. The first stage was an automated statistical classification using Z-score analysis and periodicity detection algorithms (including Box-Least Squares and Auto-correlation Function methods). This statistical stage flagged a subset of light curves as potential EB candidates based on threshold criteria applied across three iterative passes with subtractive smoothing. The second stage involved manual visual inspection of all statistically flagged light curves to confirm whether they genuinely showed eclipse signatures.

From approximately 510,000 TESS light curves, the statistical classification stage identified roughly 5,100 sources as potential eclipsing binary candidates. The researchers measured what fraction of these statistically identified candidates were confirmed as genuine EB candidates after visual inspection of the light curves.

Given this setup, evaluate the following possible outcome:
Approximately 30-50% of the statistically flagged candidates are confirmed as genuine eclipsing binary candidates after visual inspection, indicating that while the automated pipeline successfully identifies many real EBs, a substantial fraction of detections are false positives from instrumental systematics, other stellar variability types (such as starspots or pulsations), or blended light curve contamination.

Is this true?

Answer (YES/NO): YES